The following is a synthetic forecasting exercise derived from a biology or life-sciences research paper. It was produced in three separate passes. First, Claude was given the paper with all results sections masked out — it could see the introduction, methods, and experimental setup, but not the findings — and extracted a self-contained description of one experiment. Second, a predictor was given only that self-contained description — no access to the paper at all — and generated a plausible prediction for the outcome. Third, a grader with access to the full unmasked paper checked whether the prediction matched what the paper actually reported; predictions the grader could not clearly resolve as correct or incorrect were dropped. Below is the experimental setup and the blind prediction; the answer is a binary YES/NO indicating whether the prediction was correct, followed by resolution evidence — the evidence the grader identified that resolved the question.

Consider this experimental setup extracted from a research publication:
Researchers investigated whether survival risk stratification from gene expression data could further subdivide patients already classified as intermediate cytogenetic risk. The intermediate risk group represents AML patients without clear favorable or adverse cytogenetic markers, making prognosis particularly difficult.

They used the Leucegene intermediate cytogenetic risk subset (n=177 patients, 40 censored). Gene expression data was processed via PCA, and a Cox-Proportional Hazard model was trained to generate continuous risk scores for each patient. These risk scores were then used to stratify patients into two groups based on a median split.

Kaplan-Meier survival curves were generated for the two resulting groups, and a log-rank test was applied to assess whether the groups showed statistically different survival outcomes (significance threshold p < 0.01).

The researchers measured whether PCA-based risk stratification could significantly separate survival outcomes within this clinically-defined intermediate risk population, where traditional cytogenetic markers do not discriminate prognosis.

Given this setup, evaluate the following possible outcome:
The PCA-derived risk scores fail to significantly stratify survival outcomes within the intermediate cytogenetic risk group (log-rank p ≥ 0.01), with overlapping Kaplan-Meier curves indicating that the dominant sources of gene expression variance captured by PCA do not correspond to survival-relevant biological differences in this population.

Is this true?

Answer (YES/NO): NO